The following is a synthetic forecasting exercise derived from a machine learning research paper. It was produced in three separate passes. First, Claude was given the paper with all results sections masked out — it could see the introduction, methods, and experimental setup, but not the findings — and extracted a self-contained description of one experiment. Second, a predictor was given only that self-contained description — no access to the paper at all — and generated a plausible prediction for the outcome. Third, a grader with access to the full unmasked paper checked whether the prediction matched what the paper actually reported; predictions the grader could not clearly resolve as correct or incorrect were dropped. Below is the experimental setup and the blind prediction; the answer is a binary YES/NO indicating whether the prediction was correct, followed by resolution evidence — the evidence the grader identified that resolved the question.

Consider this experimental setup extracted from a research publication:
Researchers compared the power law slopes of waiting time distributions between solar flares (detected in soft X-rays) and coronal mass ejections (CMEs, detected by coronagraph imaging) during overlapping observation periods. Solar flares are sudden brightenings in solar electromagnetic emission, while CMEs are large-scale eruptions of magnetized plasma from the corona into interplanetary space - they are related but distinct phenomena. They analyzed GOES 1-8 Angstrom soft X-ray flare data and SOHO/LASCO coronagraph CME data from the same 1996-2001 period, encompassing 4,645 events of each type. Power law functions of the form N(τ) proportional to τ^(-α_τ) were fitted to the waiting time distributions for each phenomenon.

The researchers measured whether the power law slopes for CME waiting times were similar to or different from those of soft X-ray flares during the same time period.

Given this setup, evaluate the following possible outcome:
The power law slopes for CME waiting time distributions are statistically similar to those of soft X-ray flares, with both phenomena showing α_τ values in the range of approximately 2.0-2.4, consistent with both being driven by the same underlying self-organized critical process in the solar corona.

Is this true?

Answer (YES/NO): YES